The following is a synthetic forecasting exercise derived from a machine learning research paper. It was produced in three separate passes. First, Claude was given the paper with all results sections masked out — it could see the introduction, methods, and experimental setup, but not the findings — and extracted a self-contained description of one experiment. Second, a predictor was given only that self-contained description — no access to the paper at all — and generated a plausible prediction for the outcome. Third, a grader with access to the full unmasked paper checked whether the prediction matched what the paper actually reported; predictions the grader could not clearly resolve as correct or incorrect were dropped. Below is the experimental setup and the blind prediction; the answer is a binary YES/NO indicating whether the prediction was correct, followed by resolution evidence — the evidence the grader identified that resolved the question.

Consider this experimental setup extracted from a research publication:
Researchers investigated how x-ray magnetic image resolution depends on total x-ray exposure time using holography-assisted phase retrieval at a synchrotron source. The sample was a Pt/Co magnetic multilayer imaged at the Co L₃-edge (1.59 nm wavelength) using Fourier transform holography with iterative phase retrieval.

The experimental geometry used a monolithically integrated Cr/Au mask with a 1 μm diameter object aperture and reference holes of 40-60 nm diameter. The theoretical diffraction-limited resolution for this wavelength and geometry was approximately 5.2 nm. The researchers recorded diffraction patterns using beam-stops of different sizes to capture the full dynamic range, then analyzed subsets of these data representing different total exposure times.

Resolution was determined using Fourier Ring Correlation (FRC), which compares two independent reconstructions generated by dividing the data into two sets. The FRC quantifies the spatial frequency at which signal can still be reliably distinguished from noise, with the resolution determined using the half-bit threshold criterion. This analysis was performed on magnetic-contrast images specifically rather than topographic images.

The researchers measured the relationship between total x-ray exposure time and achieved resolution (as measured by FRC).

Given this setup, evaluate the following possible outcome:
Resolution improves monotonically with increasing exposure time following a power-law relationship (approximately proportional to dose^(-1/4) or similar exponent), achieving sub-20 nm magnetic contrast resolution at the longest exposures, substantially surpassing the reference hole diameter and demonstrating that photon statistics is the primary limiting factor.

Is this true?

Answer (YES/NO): NO